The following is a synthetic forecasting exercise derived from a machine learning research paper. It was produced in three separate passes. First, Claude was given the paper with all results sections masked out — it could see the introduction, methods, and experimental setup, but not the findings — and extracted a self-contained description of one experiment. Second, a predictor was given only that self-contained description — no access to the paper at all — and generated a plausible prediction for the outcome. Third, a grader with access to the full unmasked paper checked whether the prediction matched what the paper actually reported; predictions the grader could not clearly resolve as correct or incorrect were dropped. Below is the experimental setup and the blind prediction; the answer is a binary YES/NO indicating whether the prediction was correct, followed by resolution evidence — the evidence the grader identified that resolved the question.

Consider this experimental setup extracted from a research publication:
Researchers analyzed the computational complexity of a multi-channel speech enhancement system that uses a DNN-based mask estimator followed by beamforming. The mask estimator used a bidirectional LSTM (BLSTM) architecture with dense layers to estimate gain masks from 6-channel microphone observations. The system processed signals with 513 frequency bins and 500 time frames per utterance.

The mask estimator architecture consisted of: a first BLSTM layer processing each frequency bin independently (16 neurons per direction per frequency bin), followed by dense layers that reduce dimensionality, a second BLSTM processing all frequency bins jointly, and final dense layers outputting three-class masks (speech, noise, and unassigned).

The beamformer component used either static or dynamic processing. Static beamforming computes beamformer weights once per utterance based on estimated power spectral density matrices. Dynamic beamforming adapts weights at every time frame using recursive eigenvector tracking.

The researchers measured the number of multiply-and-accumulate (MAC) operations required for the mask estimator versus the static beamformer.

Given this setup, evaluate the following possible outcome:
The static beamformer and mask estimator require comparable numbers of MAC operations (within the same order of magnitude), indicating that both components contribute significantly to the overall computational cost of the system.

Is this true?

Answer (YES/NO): NO